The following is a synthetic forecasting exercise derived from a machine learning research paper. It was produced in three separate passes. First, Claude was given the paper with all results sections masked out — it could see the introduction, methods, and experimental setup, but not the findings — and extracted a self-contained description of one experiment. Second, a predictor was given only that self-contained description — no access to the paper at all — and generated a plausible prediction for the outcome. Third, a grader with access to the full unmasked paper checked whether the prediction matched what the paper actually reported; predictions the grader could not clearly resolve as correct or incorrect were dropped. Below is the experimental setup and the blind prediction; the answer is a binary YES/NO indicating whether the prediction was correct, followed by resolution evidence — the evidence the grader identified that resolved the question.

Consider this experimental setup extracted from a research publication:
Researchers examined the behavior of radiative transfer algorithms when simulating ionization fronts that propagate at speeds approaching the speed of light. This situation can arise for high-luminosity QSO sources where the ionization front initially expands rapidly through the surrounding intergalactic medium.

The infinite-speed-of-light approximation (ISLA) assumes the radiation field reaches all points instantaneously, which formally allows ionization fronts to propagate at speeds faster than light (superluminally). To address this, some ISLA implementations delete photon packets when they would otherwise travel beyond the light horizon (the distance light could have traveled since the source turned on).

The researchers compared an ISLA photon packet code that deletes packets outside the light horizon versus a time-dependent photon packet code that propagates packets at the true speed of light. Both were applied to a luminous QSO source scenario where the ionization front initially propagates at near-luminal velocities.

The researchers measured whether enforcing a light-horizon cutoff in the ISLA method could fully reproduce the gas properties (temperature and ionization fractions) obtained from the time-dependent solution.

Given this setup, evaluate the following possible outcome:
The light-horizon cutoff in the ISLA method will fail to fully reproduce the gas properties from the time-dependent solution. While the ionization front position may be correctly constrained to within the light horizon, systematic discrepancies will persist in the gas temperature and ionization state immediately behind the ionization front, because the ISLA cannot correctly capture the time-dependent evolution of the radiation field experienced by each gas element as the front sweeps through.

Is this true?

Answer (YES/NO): YES